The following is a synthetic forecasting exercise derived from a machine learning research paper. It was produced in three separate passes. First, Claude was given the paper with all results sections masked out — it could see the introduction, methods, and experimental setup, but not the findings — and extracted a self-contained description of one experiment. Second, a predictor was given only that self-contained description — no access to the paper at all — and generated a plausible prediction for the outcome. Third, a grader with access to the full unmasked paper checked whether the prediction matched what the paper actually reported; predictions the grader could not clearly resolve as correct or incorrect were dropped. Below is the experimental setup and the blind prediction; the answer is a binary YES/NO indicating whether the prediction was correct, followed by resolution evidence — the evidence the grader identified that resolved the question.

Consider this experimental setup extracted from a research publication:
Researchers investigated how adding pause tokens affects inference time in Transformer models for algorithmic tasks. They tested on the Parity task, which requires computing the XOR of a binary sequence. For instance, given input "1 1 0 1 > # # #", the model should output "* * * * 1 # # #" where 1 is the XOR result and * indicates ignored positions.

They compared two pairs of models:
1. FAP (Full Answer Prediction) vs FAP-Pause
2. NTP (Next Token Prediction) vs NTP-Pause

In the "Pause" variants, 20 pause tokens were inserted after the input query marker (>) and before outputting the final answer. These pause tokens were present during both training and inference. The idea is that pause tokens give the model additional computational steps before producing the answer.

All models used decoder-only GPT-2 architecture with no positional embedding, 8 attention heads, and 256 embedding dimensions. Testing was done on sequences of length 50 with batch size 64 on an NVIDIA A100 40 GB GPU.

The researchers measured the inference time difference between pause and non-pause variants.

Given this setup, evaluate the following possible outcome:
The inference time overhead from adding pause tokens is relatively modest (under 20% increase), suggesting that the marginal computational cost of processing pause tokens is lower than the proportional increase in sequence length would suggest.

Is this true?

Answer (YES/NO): YES